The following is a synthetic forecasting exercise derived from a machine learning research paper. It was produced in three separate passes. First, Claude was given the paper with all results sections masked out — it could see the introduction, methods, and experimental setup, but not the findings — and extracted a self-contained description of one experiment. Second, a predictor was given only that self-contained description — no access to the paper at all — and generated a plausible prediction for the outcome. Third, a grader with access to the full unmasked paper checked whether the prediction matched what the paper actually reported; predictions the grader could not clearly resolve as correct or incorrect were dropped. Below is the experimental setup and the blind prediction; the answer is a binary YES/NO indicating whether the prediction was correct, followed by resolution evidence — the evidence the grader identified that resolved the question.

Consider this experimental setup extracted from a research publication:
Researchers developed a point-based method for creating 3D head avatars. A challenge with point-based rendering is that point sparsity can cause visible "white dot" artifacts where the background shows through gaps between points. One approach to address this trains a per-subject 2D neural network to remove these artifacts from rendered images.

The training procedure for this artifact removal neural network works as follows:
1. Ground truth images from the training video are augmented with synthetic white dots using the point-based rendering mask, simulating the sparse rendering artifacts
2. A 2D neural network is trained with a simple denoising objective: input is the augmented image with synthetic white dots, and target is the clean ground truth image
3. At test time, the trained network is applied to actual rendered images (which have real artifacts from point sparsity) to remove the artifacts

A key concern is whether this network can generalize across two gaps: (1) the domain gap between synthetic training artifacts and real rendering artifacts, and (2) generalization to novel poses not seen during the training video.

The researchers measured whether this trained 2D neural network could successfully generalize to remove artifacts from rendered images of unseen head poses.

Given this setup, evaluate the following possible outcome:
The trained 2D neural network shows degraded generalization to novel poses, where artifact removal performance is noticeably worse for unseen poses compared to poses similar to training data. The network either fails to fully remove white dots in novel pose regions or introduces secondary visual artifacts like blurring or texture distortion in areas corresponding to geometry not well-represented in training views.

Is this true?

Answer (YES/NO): NO